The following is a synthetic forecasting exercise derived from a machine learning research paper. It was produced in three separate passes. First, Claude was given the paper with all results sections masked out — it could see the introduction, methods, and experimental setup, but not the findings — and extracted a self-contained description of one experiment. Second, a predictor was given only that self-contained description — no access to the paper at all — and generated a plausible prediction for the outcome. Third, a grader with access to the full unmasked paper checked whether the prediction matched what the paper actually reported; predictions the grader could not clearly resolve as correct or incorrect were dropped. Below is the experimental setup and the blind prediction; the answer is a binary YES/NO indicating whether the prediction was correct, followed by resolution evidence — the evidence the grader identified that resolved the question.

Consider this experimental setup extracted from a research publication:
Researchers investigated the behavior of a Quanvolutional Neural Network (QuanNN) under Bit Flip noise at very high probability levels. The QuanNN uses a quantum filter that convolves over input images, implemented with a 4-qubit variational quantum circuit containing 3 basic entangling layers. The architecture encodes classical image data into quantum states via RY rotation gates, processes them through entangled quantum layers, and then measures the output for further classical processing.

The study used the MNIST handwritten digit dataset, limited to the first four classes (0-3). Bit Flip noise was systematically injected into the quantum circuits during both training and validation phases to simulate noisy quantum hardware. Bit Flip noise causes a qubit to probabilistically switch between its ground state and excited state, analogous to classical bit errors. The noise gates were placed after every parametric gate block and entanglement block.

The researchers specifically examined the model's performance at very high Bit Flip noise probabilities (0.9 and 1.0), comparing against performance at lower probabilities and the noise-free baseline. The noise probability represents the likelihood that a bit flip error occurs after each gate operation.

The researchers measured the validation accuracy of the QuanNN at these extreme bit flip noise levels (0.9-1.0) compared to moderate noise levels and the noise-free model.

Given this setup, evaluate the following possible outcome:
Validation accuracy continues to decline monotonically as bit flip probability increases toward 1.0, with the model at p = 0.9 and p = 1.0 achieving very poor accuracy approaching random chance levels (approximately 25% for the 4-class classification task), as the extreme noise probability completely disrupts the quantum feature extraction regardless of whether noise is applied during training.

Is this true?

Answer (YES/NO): NO